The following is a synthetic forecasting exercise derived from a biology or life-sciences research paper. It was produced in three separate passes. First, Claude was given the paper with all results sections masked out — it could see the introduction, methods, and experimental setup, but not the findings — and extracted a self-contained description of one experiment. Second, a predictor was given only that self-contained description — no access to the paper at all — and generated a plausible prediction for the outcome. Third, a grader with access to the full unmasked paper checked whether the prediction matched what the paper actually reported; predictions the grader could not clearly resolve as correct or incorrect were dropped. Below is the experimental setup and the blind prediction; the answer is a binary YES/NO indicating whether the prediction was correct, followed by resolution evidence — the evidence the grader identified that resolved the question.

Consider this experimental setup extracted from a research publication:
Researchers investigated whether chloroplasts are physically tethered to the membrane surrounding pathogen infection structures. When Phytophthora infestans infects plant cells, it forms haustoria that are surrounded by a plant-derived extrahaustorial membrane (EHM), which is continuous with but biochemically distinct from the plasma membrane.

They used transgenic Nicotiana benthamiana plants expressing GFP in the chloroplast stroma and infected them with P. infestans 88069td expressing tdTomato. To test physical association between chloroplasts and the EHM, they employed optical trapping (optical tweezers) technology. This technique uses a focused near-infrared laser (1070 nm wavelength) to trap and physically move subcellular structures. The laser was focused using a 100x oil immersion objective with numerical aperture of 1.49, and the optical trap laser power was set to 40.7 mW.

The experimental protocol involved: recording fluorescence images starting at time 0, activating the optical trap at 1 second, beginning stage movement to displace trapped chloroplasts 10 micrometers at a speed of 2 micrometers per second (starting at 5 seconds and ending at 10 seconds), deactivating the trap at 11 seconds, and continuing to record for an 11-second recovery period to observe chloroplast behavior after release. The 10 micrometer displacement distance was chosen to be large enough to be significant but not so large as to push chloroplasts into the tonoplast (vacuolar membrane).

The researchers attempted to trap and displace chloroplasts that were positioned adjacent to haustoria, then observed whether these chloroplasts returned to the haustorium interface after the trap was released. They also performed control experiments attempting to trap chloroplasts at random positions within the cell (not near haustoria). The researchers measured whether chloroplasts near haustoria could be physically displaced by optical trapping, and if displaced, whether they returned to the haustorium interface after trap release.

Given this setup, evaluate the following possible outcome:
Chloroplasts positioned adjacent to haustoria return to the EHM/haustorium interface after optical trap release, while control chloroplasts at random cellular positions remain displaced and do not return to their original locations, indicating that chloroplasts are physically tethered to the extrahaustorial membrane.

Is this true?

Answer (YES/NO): NO